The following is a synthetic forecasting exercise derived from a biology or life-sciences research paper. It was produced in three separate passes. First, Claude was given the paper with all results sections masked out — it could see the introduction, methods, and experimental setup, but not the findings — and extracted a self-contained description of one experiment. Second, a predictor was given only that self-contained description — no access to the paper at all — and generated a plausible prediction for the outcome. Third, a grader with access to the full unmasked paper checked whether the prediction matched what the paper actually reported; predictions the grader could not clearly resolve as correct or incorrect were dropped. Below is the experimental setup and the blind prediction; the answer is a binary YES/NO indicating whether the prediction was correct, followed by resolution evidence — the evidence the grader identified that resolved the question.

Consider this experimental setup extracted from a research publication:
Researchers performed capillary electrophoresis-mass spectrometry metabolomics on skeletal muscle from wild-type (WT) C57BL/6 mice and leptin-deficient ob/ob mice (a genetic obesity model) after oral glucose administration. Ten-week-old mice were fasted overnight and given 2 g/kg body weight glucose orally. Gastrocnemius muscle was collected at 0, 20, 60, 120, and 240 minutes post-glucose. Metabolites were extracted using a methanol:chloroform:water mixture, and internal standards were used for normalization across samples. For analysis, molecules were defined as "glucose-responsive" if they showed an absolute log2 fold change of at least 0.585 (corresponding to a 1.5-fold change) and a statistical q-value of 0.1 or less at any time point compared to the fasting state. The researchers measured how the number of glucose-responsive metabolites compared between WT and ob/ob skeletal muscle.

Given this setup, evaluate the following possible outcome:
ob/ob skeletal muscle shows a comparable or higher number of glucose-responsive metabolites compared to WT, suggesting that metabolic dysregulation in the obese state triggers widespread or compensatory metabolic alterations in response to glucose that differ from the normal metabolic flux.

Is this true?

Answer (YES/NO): NO